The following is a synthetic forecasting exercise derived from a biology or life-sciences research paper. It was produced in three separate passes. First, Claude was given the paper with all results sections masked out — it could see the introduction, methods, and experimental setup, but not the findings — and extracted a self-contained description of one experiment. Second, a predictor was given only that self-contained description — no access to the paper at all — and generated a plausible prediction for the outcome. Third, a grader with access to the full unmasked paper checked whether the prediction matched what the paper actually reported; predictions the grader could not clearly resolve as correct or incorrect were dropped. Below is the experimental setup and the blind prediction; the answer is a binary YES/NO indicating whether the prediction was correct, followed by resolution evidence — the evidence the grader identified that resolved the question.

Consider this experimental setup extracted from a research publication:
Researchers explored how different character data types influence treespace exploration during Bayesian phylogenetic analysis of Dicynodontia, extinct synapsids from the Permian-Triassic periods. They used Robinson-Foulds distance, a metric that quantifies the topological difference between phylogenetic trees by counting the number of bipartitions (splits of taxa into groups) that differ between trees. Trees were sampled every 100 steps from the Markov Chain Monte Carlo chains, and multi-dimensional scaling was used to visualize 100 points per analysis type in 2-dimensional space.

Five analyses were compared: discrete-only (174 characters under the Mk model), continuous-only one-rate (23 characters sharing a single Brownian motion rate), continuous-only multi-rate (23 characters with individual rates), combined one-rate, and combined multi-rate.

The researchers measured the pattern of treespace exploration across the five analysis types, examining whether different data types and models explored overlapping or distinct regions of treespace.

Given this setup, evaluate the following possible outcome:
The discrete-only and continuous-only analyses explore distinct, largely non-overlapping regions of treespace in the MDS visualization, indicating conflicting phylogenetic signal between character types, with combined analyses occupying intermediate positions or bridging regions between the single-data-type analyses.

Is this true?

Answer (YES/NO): NO